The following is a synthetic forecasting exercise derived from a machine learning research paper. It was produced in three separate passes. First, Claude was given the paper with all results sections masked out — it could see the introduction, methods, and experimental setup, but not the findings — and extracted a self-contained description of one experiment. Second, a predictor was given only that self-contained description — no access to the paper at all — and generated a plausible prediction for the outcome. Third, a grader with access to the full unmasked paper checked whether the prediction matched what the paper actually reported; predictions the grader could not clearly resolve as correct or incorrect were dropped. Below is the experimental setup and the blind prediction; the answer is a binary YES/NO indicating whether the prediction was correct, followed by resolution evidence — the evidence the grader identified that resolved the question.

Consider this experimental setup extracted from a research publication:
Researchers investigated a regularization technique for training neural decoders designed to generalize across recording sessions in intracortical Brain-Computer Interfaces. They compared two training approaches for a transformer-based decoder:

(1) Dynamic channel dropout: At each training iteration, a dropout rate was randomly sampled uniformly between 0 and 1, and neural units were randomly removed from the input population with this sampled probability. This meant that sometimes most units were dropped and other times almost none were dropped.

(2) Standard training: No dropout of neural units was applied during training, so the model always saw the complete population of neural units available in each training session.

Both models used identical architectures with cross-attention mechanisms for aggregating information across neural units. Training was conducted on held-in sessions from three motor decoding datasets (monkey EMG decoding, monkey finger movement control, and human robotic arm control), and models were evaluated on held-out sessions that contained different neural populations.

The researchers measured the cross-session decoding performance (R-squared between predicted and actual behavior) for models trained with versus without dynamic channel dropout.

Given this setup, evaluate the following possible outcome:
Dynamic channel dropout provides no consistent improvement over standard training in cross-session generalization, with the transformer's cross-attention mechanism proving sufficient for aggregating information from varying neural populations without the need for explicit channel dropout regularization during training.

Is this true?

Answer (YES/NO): NO